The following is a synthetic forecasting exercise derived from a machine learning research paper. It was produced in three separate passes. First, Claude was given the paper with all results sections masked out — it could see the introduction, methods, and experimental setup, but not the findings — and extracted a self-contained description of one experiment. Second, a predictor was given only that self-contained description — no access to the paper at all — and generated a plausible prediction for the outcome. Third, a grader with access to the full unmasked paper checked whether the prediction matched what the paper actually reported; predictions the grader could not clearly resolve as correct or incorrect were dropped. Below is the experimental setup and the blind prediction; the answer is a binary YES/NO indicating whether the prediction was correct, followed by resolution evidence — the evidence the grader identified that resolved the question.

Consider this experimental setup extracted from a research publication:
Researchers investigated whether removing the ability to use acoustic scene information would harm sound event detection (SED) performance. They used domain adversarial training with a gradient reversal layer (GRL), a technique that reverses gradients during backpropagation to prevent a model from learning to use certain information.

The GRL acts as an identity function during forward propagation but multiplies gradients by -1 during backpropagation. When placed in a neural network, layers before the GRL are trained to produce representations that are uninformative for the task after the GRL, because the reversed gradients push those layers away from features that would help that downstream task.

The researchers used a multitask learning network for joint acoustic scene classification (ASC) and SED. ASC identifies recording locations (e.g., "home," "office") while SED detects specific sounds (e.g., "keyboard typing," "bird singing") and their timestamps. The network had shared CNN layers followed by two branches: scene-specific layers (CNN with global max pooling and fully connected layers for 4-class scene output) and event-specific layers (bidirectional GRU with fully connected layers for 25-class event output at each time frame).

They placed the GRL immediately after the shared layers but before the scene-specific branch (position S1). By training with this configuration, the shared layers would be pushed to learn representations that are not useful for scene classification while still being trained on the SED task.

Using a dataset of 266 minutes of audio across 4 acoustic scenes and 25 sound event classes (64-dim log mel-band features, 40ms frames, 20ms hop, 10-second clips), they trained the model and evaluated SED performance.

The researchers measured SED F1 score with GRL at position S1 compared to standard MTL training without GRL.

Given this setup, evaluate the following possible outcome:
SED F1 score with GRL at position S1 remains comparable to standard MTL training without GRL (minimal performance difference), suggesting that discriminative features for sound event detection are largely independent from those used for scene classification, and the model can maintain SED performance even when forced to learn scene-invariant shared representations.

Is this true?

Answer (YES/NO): NO